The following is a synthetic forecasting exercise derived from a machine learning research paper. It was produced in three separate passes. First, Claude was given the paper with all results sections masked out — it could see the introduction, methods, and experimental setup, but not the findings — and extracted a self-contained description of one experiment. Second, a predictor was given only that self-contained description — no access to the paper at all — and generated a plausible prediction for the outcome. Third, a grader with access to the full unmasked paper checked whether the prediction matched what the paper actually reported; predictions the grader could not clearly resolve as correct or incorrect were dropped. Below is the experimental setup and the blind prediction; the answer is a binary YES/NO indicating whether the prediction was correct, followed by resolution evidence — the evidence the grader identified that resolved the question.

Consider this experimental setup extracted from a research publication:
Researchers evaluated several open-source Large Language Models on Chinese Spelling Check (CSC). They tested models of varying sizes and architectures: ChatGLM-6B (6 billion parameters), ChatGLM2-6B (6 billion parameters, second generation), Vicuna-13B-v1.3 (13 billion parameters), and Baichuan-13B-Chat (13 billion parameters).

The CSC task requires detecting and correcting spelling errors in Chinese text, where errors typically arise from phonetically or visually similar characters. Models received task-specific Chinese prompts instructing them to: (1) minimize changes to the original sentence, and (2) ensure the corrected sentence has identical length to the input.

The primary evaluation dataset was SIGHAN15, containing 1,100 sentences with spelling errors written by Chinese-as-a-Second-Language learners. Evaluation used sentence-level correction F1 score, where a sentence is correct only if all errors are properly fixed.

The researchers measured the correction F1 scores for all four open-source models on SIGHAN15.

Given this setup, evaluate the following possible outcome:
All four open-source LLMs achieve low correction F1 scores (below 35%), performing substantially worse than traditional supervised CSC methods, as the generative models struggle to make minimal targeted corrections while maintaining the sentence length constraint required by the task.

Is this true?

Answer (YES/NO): YES